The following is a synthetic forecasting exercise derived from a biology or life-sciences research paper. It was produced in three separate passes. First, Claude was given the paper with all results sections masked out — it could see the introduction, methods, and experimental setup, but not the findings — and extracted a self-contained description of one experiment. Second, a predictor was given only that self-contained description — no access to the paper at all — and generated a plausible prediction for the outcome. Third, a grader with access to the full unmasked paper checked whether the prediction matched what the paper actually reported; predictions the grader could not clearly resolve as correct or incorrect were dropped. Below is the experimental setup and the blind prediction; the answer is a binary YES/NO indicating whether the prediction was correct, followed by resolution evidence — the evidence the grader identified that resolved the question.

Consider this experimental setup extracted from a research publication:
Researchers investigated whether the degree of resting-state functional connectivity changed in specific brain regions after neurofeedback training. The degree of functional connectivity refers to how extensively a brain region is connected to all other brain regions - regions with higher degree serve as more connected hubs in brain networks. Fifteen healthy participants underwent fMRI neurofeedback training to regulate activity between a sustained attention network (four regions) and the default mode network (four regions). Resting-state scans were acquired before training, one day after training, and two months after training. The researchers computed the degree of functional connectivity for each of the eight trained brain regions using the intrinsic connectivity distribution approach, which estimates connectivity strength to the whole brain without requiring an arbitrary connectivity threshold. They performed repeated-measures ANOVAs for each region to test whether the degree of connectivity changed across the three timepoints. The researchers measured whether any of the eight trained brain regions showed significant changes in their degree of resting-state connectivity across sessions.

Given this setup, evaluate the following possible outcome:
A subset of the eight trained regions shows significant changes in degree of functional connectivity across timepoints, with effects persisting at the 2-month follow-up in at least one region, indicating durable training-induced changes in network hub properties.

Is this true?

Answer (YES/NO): YES